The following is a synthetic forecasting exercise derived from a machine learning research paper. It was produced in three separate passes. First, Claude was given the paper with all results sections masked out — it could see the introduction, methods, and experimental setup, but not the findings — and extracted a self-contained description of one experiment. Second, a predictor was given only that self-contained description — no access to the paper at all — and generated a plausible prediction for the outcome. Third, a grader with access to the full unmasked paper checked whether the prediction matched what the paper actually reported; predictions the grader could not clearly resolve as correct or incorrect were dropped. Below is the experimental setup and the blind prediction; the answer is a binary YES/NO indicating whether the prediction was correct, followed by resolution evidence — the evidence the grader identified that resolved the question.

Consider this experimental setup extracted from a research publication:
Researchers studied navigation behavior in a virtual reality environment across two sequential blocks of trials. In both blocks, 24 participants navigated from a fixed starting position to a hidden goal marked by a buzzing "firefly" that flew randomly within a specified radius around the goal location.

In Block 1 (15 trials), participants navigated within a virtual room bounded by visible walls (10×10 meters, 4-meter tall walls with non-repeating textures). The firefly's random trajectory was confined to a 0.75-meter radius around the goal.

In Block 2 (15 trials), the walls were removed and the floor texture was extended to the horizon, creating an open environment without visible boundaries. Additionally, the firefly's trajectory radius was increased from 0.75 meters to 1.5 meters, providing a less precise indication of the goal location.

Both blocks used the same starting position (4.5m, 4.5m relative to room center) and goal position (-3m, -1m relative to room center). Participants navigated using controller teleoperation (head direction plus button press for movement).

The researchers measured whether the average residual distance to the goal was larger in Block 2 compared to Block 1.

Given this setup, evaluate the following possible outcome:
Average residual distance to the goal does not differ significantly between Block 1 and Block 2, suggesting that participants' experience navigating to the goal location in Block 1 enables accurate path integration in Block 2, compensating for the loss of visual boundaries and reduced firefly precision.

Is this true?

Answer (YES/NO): NO